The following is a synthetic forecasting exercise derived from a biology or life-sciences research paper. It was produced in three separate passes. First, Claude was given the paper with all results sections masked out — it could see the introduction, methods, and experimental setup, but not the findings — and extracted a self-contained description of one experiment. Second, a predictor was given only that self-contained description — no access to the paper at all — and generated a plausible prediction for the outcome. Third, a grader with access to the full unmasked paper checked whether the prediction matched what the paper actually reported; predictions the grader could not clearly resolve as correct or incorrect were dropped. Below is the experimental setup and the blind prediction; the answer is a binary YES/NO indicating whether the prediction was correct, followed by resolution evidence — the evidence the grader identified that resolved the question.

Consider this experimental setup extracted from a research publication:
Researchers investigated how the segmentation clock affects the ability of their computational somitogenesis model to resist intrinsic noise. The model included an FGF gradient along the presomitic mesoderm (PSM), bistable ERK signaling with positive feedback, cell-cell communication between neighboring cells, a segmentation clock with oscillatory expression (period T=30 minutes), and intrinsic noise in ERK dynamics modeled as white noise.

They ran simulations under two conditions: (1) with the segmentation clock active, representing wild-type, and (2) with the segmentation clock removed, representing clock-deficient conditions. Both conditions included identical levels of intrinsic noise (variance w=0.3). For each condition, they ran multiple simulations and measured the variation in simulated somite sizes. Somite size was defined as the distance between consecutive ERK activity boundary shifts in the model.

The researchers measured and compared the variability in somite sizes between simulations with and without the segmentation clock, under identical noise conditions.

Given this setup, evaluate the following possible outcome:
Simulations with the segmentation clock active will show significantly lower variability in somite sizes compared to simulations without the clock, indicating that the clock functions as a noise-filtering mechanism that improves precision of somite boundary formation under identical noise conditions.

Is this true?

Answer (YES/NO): YES